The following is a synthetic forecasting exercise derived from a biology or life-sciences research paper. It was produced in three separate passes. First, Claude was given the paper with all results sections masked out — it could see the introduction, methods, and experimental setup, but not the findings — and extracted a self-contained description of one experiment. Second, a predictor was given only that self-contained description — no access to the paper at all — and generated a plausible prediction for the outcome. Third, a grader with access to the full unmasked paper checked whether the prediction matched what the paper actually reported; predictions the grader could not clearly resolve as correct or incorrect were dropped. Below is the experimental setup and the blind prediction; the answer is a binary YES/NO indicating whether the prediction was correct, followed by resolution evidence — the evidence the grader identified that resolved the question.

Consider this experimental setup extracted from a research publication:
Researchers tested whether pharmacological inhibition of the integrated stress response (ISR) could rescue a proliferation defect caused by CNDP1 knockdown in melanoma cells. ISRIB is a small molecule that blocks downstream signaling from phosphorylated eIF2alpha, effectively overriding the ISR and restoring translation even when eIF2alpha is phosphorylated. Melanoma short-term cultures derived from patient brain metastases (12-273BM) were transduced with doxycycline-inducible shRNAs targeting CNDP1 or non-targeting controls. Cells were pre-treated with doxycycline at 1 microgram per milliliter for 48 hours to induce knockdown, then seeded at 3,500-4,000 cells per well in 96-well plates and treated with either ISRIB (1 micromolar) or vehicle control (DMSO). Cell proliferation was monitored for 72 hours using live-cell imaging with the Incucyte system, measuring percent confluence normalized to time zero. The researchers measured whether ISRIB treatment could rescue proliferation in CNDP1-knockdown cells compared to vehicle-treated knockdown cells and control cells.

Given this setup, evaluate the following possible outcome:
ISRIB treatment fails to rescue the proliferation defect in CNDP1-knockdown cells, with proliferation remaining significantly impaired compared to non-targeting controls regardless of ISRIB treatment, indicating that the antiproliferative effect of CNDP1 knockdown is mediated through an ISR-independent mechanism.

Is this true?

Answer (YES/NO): NO